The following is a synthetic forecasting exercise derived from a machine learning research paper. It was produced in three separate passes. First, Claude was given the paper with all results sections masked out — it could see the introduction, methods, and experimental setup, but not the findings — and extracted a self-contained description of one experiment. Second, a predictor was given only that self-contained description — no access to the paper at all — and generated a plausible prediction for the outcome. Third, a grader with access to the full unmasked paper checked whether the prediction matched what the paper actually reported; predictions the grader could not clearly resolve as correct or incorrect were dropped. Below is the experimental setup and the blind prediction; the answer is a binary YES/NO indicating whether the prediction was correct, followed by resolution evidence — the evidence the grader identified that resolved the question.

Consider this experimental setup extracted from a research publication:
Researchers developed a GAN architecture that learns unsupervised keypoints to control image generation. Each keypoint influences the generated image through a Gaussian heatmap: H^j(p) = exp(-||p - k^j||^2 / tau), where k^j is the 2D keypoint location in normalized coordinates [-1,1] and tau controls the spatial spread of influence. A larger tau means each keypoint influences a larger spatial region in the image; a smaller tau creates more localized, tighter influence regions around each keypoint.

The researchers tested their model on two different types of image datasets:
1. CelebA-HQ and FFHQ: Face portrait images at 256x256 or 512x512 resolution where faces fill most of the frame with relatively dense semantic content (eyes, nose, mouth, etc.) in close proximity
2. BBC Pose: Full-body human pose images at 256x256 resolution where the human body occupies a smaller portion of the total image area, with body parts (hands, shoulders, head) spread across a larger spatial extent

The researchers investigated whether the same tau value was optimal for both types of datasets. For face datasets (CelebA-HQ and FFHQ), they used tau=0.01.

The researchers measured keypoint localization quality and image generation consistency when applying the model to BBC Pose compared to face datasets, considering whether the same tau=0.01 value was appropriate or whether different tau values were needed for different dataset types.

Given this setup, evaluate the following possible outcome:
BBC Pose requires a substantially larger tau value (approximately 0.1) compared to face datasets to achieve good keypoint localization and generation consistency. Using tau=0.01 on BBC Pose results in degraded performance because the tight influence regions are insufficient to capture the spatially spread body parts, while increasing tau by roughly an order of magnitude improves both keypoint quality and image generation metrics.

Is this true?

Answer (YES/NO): NO